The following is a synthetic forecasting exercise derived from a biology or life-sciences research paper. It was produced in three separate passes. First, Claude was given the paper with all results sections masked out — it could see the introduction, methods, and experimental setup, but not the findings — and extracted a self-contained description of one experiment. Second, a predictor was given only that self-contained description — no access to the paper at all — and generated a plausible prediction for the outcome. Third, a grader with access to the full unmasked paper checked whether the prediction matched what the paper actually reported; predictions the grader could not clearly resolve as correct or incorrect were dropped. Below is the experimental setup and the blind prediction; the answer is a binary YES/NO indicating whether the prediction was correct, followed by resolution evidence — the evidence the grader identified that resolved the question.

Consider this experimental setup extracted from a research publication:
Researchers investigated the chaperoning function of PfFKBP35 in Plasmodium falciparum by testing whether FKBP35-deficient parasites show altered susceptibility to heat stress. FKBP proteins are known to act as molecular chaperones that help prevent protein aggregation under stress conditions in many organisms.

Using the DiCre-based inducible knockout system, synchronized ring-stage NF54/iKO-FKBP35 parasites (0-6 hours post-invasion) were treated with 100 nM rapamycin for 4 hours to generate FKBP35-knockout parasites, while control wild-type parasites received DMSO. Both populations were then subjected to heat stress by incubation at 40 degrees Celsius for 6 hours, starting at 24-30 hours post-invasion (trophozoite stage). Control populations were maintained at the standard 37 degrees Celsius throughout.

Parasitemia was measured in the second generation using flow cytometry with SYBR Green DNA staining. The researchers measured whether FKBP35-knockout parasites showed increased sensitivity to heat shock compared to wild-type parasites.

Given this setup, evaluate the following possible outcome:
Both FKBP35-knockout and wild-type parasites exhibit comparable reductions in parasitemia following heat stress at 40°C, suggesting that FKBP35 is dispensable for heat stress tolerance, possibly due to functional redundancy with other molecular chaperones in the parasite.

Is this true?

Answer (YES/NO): YES